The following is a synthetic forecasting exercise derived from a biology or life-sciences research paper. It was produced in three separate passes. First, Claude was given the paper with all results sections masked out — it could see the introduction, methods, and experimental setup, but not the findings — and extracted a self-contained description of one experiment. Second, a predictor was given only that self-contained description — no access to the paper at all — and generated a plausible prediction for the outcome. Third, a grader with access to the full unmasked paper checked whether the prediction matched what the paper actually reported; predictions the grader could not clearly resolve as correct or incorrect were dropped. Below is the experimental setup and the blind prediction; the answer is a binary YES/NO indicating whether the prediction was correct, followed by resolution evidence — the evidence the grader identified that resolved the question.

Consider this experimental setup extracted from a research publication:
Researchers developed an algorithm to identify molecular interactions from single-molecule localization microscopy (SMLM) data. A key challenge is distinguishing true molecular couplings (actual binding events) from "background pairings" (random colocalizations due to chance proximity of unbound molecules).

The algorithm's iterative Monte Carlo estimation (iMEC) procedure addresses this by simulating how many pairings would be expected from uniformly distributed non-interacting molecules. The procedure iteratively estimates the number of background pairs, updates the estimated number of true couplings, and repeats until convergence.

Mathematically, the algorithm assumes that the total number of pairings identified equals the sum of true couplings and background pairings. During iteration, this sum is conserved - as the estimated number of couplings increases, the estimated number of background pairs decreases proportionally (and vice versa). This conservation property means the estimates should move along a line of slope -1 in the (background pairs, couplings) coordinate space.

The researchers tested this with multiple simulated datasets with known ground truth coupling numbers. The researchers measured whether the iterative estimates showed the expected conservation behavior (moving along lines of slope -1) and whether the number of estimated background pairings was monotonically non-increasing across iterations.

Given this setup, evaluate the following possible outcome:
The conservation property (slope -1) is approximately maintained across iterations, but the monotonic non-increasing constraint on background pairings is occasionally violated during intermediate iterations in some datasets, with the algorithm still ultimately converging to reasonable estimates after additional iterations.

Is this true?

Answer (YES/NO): NO